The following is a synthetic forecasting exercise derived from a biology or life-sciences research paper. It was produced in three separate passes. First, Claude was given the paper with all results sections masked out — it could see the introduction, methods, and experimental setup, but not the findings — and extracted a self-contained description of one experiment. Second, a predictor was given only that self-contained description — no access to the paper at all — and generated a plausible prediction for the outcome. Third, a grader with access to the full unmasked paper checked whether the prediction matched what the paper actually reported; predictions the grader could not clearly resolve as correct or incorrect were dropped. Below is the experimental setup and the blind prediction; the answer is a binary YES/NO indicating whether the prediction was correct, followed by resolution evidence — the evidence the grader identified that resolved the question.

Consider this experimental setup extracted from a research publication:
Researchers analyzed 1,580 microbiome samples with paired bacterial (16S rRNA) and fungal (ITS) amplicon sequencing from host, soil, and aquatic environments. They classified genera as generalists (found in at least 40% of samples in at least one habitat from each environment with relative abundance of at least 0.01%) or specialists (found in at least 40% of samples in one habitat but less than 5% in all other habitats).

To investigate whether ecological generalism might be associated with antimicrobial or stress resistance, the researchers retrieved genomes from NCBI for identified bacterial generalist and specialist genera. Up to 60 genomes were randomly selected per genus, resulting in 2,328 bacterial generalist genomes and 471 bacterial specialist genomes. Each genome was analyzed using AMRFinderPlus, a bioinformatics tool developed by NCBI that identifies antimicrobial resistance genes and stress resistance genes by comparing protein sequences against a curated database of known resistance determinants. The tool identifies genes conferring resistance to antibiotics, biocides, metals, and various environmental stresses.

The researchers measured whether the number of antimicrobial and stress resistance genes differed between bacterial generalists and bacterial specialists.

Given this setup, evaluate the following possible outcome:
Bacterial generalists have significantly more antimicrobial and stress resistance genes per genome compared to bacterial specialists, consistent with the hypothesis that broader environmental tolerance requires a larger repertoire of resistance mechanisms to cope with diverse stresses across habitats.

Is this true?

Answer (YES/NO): YES